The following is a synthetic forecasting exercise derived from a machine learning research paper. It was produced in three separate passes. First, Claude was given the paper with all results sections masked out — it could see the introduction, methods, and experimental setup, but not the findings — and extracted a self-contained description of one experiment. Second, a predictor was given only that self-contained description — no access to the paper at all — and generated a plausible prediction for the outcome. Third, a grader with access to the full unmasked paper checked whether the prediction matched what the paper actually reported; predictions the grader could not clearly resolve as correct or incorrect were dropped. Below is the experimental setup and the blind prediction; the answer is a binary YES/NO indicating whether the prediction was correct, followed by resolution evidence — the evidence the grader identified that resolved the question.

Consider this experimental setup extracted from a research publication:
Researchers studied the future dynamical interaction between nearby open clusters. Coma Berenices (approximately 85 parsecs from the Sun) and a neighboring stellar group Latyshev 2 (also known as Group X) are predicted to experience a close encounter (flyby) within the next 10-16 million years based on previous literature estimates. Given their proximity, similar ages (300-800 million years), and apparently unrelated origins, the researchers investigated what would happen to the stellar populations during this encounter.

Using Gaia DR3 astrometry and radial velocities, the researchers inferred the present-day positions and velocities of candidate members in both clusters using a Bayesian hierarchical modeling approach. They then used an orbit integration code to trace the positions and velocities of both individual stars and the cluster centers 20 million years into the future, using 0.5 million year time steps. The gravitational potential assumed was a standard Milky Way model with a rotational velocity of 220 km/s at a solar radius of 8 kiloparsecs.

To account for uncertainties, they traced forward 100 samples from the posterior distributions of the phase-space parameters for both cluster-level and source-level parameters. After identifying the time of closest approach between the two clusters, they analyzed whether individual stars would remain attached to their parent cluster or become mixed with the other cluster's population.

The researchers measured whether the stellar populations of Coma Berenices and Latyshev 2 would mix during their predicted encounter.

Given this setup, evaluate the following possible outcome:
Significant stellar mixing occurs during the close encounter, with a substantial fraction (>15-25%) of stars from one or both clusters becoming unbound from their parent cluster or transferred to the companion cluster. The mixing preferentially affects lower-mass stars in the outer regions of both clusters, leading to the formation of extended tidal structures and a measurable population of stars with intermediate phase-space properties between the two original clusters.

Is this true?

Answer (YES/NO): NO